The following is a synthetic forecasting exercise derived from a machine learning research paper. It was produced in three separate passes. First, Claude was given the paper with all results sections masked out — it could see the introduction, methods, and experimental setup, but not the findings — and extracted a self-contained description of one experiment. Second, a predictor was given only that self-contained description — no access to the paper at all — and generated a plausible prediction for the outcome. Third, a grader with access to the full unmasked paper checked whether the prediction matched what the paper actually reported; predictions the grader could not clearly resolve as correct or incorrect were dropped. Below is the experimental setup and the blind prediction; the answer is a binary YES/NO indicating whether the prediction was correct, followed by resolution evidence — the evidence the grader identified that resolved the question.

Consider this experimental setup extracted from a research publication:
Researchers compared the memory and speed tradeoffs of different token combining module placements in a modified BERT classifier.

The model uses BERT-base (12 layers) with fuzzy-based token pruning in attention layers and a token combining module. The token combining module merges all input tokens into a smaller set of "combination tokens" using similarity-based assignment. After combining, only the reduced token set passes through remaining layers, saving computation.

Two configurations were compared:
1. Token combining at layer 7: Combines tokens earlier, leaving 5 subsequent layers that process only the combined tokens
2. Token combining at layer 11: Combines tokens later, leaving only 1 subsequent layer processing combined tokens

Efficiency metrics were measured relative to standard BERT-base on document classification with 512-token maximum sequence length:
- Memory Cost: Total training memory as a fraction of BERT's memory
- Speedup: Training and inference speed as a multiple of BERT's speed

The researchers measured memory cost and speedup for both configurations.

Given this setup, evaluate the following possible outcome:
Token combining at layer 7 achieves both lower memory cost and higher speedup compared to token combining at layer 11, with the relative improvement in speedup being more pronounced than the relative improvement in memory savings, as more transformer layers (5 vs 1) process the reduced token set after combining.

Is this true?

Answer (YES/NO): YES